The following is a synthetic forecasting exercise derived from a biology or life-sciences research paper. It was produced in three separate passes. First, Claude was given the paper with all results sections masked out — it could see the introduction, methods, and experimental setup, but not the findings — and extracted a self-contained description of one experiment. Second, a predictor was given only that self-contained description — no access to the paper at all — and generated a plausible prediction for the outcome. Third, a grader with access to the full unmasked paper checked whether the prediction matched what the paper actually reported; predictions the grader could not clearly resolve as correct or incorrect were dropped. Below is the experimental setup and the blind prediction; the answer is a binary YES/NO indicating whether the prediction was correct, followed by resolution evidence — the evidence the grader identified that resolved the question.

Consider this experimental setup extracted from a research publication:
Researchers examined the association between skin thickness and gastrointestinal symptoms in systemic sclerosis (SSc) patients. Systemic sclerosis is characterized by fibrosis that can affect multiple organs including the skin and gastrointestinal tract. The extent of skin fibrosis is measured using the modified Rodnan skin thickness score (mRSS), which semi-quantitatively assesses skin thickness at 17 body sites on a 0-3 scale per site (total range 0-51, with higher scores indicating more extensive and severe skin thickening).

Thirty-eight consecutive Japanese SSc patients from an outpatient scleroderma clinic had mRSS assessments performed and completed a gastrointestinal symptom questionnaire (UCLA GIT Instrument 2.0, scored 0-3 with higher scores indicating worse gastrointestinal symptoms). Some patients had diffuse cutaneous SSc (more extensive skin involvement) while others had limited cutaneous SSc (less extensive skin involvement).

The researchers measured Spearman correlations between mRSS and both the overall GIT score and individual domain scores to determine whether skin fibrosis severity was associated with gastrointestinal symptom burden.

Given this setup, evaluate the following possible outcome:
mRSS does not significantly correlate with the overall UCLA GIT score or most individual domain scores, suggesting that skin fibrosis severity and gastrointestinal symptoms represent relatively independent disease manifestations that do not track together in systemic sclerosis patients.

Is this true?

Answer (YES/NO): YES